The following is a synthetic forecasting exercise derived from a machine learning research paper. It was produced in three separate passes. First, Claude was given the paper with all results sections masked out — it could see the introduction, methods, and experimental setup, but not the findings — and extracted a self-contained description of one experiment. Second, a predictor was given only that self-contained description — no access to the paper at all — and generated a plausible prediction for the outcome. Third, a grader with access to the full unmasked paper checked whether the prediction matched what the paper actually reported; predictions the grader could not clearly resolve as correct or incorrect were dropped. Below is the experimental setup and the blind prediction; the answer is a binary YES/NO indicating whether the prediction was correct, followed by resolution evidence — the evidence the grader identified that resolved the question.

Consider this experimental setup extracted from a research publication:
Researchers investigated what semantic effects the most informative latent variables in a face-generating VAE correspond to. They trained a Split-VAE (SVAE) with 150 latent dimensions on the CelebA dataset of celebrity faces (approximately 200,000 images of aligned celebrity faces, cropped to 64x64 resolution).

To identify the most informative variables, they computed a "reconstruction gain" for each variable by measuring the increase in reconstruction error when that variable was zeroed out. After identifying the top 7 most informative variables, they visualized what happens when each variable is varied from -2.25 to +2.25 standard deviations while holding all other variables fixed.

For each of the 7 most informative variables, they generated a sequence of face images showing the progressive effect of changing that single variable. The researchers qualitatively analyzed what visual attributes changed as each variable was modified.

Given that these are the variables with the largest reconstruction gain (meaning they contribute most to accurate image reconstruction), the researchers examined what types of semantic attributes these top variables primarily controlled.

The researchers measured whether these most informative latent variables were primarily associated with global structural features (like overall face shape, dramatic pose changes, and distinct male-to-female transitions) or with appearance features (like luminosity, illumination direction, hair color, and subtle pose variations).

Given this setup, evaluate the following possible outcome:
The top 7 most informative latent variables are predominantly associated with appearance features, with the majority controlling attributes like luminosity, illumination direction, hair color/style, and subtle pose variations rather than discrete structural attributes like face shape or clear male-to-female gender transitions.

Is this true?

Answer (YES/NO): YES